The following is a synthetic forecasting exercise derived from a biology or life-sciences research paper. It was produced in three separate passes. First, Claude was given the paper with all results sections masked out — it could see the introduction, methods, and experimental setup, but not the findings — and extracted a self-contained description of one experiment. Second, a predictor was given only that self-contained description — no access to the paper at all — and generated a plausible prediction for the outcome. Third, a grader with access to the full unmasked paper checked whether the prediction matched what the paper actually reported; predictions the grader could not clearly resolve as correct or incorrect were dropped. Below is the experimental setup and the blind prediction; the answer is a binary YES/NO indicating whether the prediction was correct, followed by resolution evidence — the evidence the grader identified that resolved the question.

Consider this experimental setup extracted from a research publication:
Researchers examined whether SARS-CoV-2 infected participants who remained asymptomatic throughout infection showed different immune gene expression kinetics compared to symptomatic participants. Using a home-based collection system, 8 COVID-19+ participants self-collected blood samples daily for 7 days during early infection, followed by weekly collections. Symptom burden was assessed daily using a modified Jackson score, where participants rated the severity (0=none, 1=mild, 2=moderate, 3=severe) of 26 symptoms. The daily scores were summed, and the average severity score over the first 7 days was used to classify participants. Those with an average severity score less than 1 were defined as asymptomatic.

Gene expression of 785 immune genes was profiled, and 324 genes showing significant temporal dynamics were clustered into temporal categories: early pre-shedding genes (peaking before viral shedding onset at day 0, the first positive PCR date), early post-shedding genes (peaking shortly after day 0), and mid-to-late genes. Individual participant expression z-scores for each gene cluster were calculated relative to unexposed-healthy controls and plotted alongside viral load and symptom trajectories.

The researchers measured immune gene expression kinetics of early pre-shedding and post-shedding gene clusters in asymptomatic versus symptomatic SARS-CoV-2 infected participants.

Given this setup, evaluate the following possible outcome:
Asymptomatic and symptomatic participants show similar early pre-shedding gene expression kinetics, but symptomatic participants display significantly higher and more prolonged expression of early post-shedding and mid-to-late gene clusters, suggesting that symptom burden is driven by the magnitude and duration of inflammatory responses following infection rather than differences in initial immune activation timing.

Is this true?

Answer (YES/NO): NO